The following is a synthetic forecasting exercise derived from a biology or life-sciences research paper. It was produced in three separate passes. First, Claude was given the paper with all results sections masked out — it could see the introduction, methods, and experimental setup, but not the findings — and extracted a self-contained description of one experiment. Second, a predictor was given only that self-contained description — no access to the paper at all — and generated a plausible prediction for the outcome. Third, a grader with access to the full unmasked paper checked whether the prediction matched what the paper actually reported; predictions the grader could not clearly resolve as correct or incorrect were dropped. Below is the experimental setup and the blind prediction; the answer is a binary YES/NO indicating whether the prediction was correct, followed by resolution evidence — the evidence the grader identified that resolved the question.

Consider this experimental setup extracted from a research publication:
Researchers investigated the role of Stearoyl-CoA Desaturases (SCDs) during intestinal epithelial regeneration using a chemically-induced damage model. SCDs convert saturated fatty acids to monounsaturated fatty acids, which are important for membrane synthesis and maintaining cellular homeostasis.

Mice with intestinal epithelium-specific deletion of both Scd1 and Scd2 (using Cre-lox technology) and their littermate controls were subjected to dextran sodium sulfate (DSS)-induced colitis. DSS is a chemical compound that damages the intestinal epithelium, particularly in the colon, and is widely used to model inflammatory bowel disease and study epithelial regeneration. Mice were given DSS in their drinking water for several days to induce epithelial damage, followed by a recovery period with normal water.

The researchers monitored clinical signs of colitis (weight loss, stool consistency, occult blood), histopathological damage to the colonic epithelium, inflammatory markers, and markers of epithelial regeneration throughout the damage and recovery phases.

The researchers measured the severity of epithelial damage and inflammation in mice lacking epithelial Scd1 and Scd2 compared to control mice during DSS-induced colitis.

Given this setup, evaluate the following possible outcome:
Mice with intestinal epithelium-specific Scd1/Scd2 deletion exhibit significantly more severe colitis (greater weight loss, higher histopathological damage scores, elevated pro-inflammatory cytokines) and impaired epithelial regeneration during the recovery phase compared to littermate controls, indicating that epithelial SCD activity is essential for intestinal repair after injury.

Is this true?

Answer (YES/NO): NO